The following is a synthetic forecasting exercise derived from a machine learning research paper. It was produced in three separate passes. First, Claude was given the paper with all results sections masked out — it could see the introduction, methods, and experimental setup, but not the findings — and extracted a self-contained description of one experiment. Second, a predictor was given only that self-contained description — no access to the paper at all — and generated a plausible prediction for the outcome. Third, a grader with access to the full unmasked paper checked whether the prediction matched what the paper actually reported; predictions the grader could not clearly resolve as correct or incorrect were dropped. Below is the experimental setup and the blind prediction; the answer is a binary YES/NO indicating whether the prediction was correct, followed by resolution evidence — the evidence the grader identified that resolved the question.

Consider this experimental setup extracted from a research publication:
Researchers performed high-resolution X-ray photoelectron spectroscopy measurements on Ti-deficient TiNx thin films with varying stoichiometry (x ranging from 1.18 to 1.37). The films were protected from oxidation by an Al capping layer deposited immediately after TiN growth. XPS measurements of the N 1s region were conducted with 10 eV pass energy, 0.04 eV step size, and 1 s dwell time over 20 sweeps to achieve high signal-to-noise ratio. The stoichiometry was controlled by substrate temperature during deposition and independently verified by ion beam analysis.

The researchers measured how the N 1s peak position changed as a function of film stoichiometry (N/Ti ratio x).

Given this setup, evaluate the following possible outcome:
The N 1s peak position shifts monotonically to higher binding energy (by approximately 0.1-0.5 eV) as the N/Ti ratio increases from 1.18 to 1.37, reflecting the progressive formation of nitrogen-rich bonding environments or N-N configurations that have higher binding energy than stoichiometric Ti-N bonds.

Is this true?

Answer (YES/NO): NO